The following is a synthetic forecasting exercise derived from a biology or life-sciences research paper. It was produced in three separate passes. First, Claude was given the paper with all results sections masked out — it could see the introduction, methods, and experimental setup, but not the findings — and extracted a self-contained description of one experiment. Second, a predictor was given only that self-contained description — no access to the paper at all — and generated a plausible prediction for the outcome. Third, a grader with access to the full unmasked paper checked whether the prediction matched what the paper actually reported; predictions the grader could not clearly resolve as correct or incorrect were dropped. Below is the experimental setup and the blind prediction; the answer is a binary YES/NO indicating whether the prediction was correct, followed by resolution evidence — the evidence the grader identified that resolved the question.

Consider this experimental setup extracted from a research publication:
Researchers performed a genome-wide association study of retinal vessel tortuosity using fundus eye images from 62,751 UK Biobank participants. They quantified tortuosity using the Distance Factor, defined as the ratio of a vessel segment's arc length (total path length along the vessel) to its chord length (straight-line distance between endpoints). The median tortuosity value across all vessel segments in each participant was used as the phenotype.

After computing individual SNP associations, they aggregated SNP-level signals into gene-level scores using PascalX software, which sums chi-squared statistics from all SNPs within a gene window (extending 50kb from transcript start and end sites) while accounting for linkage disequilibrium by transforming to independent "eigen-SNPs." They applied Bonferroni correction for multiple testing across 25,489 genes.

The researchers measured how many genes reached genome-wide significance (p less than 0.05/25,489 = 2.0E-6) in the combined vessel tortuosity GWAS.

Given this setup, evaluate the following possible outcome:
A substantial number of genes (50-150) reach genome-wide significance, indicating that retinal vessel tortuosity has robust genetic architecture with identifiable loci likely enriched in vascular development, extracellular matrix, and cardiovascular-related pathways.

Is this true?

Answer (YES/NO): NO